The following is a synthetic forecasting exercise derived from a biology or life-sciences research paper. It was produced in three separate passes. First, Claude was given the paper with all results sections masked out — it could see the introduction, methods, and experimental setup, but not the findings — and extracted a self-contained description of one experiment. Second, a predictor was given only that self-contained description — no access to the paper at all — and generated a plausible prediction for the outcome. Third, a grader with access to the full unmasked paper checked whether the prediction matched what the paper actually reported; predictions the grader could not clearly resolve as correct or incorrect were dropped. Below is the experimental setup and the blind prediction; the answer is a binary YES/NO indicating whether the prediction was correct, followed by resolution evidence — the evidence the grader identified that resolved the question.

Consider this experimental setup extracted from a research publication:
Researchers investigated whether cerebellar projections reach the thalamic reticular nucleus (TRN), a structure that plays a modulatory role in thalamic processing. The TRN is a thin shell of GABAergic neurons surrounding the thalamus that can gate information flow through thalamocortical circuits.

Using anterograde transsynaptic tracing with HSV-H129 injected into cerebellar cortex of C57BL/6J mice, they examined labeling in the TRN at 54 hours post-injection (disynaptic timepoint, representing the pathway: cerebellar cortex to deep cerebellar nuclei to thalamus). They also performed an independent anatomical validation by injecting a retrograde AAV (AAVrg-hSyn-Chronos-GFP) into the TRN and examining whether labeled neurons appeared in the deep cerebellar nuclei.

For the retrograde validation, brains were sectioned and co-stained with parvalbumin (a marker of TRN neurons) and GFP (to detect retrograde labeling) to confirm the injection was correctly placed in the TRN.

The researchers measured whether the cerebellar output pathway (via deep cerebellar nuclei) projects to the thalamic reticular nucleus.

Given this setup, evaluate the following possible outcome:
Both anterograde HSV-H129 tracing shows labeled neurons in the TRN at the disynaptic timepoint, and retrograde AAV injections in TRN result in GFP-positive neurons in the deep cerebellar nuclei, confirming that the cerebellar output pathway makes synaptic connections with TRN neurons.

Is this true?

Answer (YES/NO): YES